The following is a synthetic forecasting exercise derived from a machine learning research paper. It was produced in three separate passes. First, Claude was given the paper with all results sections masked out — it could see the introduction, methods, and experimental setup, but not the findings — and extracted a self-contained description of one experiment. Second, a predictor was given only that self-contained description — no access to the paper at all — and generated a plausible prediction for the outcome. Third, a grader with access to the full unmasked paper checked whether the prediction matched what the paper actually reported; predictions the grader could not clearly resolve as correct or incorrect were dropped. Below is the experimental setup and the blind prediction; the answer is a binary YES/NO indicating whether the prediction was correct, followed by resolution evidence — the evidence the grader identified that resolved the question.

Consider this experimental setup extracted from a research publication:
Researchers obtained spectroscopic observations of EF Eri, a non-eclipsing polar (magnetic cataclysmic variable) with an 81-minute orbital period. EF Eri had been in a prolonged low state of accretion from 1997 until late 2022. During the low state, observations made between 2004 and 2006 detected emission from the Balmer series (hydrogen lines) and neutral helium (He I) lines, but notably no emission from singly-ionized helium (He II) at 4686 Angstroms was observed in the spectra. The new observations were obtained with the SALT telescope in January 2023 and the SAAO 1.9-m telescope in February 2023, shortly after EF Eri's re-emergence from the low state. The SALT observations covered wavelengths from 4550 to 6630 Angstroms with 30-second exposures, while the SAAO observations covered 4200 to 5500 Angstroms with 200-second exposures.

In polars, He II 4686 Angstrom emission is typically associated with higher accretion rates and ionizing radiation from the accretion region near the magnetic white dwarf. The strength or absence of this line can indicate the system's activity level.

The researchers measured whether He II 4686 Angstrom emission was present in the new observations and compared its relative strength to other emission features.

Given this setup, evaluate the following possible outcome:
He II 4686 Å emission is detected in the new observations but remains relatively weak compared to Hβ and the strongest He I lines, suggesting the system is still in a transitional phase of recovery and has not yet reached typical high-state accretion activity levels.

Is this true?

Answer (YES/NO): NO